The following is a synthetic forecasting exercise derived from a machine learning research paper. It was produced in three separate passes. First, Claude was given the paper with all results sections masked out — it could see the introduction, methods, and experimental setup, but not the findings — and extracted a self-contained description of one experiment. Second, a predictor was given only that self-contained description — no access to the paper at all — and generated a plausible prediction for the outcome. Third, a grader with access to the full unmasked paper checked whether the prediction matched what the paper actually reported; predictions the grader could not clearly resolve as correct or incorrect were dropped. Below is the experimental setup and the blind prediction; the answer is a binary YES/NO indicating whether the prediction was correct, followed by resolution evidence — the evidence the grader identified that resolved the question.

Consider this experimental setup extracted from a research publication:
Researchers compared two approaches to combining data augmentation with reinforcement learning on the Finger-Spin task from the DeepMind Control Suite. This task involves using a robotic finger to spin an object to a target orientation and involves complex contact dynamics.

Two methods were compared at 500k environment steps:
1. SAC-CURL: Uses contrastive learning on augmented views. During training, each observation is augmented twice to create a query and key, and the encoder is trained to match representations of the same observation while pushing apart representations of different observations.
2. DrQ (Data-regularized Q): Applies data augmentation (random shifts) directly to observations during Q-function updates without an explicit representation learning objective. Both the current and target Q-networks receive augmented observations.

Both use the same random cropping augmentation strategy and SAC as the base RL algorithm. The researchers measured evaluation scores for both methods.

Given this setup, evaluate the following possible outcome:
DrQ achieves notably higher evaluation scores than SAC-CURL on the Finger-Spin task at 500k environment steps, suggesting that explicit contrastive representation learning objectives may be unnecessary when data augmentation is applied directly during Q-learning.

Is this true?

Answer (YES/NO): YES